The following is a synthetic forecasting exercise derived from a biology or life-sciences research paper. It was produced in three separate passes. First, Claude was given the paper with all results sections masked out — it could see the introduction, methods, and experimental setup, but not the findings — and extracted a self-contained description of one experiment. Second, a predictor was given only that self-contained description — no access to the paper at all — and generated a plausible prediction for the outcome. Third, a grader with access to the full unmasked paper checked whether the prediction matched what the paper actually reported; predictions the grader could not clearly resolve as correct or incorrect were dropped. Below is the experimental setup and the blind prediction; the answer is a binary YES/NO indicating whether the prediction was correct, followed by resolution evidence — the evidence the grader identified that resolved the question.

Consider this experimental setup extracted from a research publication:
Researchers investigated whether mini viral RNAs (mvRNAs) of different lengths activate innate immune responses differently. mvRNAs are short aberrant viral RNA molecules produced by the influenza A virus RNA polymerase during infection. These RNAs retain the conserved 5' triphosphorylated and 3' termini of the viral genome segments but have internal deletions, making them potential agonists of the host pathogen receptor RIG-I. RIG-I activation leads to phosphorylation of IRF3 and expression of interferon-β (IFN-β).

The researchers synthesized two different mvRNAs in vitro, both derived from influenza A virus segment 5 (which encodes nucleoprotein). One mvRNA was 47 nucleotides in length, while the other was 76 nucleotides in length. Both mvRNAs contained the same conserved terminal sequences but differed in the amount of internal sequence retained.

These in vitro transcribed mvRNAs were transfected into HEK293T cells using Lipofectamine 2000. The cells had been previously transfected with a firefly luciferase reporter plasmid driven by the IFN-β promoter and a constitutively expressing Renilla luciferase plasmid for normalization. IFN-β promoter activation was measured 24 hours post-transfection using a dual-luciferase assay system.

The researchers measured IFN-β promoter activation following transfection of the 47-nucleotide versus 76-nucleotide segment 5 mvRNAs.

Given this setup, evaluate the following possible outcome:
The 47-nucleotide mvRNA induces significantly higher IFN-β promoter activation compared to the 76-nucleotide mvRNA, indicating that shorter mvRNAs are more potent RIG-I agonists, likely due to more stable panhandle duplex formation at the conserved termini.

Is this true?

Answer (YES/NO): NO